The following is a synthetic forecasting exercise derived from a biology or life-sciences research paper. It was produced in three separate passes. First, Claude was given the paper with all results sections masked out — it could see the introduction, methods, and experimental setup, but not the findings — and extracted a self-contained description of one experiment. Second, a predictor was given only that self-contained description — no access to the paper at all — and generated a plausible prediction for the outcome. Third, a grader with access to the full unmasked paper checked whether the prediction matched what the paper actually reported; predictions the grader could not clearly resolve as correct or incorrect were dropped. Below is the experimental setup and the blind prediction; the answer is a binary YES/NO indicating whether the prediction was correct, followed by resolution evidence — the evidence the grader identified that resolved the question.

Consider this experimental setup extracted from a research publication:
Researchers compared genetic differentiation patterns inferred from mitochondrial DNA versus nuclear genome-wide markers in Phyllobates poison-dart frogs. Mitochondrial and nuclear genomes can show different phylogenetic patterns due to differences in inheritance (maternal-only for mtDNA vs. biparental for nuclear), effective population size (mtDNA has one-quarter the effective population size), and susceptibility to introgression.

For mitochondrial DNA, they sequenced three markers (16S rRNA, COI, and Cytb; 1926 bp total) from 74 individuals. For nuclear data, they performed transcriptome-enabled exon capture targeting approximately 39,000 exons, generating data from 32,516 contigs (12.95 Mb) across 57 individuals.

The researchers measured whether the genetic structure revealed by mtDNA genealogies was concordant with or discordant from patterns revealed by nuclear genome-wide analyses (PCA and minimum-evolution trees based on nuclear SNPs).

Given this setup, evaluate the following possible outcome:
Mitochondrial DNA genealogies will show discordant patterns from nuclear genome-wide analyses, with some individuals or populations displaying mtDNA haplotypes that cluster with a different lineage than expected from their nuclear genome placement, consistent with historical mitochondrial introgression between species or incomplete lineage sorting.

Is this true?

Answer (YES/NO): NO